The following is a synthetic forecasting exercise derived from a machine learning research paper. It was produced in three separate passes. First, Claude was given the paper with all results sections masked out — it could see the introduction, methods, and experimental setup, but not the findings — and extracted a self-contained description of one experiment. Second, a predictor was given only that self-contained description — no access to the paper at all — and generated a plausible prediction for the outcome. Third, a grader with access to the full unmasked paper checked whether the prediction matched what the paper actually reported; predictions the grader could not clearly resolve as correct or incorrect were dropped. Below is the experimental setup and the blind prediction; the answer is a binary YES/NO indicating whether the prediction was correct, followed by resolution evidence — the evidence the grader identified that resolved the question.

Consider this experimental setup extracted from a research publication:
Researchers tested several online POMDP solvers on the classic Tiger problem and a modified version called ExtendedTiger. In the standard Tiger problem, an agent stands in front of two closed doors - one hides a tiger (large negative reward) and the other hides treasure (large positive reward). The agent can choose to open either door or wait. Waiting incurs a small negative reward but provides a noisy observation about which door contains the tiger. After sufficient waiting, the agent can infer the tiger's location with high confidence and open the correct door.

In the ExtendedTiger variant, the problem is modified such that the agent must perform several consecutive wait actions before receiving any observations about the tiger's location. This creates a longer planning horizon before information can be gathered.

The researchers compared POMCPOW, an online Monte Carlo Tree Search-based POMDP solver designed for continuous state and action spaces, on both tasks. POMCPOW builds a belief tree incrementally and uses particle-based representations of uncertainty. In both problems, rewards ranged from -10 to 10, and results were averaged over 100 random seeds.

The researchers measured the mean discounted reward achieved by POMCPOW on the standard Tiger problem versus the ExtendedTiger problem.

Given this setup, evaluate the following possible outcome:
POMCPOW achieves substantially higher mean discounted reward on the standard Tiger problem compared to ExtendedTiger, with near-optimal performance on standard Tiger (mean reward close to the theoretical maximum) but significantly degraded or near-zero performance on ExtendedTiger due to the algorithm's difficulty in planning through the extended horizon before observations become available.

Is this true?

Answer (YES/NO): YES